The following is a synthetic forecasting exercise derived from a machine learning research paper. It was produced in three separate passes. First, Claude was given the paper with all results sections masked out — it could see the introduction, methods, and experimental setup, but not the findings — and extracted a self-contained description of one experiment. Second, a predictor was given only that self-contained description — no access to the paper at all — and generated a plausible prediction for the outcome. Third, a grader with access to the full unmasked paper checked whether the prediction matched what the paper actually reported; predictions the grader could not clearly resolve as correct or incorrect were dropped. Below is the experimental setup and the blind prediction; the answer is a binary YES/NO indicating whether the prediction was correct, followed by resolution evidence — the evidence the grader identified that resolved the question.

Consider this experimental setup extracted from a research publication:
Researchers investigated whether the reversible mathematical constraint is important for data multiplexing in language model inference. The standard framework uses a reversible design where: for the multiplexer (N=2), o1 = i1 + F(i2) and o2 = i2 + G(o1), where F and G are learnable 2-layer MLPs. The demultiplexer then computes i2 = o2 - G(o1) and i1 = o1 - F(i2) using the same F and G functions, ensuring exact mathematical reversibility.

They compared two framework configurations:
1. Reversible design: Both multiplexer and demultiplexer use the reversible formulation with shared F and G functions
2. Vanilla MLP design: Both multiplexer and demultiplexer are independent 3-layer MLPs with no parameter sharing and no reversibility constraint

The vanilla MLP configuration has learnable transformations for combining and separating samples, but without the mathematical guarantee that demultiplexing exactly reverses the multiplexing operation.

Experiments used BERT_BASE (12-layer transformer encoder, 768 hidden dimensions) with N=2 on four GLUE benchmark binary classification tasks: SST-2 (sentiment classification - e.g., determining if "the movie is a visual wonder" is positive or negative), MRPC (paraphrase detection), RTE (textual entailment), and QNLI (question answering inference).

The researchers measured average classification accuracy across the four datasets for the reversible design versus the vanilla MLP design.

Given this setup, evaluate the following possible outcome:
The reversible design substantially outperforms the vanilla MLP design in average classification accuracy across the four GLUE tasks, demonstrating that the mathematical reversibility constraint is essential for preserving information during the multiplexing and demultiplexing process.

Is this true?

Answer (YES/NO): NO